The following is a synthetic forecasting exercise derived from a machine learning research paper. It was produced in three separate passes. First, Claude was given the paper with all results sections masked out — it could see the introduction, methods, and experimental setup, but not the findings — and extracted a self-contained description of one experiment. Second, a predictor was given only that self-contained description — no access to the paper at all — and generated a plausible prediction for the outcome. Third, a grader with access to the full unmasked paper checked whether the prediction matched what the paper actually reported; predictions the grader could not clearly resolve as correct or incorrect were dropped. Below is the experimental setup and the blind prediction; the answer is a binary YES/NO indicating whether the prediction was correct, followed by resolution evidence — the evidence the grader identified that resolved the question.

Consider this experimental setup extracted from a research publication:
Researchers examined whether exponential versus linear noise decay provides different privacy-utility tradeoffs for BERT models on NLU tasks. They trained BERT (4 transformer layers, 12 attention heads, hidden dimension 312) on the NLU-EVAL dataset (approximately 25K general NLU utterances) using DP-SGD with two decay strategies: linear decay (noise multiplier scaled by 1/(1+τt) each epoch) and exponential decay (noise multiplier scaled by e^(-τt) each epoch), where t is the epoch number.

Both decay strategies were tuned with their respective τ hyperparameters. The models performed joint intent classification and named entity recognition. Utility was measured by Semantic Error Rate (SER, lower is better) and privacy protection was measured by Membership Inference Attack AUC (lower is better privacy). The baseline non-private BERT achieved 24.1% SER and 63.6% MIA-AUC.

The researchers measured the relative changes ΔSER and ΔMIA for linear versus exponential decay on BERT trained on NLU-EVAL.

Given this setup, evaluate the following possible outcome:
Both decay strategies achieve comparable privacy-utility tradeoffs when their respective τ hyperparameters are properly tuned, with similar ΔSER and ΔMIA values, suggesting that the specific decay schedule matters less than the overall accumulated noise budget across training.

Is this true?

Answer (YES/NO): NO